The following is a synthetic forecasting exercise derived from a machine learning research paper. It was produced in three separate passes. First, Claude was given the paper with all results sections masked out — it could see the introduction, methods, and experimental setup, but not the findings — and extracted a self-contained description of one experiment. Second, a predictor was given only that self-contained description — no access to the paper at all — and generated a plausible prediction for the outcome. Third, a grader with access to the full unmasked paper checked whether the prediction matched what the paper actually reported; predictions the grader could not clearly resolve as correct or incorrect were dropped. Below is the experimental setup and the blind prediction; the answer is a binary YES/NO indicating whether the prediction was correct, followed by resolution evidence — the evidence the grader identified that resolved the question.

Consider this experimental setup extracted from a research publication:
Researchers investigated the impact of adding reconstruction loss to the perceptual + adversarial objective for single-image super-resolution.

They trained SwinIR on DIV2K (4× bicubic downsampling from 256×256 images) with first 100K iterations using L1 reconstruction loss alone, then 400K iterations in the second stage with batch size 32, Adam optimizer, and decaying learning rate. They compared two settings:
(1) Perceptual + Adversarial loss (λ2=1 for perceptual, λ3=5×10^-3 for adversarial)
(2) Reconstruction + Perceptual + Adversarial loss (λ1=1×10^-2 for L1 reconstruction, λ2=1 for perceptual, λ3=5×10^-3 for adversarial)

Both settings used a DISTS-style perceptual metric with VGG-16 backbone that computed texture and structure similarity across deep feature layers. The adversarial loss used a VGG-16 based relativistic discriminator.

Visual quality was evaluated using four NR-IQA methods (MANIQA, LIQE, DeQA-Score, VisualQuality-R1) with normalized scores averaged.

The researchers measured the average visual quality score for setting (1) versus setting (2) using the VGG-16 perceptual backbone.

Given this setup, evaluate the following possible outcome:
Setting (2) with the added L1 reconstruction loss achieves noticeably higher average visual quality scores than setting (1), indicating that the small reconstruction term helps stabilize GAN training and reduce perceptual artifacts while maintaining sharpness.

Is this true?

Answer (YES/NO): NO